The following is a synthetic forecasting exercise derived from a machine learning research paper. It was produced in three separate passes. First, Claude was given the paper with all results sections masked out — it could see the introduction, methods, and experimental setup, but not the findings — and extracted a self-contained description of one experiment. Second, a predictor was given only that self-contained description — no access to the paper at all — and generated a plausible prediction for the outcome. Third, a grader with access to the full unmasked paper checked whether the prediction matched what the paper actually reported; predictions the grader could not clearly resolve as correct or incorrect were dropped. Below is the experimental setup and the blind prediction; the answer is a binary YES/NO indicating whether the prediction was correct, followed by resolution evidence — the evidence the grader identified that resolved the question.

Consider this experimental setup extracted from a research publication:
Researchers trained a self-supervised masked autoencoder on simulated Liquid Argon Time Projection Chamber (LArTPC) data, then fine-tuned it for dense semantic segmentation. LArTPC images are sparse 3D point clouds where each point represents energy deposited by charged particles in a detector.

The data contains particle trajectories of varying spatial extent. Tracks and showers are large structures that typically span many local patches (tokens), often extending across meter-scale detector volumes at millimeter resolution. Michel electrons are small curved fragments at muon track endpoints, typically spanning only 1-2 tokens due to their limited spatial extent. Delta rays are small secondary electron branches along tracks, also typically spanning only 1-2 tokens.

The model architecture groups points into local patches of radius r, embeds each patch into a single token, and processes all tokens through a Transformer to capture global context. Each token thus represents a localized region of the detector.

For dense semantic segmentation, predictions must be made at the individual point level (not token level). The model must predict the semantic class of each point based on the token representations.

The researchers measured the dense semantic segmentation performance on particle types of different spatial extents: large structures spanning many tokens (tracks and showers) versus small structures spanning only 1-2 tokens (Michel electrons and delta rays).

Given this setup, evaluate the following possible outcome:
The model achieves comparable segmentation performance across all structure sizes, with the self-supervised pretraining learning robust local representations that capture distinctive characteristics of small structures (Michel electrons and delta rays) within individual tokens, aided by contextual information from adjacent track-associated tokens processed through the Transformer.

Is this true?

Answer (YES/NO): NO